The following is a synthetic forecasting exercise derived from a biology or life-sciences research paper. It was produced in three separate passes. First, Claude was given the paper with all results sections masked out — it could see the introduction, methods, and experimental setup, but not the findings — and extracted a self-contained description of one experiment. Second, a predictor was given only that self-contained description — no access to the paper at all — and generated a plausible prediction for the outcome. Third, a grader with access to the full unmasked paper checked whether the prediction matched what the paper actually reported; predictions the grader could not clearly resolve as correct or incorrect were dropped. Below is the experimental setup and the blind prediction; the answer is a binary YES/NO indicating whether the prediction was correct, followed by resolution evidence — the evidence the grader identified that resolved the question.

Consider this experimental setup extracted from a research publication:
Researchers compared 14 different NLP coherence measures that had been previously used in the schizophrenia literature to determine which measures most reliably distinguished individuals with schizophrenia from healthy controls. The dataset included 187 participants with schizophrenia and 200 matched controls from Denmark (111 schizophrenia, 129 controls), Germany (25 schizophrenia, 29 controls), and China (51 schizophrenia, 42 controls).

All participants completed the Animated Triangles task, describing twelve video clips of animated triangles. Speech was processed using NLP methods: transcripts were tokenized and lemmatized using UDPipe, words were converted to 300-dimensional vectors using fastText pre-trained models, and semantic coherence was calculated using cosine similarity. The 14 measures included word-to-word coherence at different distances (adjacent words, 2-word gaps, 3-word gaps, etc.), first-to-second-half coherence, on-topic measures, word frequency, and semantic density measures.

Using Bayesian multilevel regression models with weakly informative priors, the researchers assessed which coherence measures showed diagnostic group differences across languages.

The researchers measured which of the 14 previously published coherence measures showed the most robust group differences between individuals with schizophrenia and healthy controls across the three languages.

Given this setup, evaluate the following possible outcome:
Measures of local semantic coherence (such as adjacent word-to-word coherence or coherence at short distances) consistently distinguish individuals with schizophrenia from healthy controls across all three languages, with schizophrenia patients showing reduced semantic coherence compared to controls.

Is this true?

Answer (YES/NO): NO